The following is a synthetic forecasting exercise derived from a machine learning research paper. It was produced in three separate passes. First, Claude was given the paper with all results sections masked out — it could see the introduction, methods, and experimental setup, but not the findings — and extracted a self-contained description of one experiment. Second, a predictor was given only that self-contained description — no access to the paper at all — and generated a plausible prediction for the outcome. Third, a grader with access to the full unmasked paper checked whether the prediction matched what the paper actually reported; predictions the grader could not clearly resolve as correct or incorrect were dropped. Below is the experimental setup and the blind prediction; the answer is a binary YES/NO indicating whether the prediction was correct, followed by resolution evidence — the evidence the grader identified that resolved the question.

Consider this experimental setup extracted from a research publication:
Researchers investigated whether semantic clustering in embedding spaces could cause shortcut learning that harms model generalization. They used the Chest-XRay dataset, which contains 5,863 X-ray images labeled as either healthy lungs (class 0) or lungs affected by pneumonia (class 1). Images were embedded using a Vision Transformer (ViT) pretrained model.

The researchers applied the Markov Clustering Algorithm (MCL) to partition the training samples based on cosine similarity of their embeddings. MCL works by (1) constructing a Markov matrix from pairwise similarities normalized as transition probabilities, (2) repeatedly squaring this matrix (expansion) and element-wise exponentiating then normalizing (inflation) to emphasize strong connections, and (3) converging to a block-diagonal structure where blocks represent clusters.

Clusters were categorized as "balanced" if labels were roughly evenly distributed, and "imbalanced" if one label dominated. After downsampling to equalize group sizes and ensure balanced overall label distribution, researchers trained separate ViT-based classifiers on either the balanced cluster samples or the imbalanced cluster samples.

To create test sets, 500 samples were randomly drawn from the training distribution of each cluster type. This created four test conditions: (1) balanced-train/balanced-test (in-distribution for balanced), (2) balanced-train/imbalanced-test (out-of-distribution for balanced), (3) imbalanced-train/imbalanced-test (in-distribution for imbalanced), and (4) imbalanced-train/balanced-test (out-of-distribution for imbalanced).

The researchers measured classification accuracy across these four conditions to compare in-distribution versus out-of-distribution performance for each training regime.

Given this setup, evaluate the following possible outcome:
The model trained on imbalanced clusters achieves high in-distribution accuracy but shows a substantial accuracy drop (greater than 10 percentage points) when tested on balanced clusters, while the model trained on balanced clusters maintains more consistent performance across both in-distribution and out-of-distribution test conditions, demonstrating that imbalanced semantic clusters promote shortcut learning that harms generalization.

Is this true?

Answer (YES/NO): YES